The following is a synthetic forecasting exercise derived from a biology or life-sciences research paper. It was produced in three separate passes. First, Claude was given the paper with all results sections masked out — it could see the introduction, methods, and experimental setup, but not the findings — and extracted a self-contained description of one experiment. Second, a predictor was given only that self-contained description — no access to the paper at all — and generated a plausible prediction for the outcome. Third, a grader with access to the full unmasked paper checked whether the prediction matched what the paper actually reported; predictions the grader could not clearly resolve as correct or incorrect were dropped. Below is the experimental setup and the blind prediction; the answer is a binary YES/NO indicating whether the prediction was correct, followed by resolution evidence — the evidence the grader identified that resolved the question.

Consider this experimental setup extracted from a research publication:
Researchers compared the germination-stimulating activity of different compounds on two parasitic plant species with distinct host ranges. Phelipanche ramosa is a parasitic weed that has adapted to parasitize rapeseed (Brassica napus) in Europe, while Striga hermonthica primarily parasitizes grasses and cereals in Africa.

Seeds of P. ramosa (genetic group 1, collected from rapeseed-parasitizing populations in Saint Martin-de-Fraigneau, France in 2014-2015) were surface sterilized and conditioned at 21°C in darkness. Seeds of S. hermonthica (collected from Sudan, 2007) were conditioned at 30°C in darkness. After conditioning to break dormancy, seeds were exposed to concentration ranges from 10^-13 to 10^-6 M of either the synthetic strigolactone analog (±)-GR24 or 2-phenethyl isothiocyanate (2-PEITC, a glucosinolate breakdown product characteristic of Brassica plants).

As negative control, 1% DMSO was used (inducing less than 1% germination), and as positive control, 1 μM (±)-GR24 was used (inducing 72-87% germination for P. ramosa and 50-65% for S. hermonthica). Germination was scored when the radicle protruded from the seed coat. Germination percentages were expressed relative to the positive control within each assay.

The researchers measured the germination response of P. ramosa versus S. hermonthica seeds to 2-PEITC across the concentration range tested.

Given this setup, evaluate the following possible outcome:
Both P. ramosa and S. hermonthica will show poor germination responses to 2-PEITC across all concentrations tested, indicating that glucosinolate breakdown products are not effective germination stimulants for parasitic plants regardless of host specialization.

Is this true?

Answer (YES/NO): NO